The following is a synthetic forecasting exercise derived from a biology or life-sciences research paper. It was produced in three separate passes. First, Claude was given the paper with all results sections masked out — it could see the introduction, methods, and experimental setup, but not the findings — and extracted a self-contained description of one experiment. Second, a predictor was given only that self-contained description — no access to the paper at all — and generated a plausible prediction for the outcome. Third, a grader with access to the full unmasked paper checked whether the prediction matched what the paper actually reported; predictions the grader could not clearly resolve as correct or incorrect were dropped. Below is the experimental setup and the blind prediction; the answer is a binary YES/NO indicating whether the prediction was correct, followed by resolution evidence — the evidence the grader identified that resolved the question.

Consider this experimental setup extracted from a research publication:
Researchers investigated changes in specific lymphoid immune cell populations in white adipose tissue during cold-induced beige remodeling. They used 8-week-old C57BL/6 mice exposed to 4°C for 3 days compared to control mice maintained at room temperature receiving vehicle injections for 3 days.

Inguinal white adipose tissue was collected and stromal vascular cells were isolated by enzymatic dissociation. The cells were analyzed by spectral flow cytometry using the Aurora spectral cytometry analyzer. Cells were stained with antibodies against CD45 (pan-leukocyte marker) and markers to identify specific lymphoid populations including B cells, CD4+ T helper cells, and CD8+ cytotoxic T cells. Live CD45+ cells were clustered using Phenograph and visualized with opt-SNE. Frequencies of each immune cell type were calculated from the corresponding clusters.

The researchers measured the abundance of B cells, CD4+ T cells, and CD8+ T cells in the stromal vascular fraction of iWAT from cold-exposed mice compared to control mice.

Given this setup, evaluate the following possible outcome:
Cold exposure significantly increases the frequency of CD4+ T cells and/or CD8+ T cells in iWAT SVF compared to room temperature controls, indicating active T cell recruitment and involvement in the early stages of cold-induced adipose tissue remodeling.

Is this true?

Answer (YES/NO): YES